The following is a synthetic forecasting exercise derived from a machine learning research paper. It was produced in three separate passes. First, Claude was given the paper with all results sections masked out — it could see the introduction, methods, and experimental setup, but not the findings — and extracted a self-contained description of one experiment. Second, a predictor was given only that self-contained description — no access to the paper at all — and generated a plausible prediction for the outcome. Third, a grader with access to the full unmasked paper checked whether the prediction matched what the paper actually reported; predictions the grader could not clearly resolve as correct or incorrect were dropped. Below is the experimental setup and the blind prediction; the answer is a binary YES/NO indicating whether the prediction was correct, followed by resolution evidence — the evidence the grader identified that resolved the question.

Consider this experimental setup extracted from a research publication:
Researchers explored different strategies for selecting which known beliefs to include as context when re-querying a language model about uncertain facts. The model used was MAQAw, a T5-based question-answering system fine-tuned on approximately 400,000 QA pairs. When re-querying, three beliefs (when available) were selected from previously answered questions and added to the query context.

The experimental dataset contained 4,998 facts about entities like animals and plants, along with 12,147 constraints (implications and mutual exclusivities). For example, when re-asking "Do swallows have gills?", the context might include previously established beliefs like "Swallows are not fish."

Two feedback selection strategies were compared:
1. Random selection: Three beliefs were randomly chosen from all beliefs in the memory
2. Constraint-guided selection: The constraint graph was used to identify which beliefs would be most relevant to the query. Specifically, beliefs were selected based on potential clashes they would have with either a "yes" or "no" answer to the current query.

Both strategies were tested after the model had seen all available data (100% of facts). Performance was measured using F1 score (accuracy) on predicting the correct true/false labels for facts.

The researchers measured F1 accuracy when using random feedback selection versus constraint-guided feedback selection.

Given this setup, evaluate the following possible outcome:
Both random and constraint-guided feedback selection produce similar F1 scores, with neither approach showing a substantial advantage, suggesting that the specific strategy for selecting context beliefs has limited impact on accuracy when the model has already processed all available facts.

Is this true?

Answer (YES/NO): NO